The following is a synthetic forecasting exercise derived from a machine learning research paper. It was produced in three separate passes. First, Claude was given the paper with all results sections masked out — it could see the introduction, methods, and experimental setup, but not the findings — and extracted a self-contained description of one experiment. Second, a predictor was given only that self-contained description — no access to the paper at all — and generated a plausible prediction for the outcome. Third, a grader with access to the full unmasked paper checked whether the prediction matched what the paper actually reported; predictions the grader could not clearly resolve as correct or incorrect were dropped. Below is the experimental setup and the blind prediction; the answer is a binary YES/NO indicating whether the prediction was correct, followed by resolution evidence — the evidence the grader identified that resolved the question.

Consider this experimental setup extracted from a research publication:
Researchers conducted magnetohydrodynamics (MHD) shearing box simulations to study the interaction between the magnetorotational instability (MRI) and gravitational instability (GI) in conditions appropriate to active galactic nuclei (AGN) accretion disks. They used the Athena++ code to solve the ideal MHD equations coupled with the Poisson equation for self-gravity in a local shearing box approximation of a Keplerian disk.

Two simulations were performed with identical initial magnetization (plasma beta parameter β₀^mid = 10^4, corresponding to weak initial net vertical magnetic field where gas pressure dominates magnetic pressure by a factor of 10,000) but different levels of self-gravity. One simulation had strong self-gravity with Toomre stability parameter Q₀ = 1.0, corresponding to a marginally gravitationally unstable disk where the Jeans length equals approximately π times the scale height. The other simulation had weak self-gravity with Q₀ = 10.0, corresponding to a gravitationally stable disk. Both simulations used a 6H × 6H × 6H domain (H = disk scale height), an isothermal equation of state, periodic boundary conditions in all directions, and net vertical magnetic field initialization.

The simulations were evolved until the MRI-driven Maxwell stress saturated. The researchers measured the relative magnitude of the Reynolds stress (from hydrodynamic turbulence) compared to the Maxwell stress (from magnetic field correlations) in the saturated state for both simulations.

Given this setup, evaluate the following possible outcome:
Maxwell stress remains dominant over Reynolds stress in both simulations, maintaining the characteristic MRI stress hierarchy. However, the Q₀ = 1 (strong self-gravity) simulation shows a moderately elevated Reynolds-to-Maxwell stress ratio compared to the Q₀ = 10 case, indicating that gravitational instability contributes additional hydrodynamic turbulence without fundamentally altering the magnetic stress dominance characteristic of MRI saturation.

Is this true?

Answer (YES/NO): YES